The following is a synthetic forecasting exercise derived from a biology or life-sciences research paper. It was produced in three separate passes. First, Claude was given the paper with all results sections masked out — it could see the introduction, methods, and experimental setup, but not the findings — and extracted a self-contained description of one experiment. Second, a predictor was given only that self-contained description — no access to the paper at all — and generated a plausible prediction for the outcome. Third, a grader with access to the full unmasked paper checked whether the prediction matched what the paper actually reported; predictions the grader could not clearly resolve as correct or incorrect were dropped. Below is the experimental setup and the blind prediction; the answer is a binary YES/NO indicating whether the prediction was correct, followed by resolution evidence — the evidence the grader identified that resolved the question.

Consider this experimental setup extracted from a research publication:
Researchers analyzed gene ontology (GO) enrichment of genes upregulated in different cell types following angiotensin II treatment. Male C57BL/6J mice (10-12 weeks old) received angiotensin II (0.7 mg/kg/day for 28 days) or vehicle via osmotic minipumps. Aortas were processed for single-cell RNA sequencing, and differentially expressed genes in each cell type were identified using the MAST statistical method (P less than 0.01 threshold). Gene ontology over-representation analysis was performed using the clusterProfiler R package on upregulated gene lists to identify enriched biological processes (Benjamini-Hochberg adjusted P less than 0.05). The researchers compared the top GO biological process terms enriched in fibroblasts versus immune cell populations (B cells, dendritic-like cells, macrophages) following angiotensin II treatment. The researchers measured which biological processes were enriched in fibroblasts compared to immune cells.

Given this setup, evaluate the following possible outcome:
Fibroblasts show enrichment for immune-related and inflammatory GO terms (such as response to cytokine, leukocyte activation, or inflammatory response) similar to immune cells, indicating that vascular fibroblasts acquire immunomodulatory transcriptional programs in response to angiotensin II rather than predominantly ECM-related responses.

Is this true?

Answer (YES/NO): NO